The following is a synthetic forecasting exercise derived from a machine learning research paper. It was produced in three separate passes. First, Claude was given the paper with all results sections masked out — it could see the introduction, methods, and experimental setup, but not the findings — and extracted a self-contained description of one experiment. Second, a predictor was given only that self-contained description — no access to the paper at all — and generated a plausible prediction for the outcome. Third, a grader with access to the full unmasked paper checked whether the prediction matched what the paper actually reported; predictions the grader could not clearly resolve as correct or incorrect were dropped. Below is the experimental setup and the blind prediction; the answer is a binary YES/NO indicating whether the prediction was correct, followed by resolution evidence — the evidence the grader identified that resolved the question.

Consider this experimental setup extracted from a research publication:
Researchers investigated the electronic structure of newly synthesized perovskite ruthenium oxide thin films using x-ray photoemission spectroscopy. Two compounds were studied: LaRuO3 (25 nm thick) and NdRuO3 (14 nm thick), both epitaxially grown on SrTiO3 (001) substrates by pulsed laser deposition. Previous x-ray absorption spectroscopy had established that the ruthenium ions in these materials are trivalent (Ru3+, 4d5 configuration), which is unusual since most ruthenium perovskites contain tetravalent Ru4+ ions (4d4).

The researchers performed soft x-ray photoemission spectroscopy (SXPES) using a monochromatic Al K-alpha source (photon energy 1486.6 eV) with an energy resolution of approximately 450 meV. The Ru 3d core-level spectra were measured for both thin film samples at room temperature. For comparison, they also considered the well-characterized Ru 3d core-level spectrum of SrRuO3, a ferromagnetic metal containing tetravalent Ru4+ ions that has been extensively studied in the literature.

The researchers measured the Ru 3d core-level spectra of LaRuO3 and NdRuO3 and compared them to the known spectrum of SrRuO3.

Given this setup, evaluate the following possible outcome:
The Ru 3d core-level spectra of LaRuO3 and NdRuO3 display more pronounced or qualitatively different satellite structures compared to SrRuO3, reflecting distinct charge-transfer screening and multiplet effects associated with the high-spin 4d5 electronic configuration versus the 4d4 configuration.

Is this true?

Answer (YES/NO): YES